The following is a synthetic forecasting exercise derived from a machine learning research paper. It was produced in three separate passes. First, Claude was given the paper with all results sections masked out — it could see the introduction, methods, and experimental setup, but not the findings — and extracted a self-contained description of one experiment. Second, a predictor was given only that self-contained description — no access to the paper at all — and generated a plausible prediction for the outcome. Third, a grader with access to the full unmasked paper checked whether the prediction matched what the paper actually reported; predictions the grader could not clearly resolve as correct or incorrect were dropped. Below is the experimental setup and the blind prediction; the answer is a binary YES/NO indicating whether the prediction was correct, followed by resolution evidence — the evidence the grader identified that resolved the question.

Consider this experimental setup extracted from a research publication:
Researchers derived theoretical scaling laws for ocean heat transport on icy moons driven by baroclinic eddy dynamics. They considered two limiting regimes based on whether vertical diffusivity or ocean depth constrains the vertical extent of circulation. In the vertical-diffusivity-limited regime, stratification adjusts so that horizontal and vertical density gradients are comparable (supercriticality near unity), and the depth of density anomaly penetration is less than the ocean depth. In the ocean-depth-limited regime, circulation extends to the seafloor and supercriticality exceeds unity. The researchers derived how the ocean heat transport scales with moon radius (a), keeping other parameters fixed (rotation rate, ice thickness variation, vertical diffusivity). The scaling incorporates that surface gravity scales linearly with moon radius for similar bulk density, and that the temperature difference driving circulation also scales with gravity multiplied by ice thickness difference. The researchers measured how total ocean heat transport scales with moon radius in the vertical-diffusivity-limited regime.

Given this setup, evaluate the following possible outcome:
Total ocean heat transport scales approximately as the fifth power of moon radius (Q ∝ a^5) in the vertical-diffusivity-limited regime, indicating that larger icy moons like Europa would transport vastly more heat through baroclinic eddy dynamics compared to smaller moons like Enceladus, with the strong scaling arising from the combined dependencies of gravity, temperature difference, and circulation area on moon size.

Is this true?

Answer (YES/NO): NO